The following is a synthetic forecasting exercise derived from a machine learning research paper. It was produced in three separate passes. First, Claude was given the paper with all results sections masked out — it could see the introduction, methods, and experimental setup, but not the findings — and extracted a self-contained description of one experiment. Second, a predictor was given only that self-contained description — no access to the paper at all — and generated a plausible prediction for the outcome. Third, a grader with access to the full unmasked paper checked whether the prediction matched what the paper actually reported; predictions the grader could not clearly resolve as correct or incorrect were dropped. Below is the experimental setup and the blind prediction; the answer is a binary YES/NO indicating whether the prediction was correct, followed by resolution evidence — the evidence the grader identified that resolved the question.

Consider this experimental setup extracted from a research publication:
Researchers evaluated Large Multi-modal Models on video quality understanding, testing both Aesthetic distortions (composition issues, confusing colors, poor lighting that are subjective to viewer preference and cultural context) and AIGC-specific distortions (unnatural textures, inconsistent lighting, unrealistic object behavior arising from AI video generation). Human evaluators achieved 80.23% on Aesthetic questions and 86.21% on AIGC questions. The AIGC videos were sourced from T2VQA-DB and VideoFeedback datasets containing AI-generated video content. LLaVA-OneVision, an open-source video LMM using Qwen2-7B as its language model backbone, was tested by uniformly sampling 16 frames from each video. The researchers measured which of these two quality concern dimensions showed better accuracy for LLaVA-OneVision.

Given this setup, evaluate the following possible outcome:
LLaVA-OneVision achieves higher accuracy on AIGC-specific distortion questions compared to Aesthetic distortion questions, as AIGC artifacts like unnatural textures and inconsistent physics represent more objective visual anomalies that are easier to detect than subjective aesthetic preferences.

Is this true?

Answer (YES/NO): NO